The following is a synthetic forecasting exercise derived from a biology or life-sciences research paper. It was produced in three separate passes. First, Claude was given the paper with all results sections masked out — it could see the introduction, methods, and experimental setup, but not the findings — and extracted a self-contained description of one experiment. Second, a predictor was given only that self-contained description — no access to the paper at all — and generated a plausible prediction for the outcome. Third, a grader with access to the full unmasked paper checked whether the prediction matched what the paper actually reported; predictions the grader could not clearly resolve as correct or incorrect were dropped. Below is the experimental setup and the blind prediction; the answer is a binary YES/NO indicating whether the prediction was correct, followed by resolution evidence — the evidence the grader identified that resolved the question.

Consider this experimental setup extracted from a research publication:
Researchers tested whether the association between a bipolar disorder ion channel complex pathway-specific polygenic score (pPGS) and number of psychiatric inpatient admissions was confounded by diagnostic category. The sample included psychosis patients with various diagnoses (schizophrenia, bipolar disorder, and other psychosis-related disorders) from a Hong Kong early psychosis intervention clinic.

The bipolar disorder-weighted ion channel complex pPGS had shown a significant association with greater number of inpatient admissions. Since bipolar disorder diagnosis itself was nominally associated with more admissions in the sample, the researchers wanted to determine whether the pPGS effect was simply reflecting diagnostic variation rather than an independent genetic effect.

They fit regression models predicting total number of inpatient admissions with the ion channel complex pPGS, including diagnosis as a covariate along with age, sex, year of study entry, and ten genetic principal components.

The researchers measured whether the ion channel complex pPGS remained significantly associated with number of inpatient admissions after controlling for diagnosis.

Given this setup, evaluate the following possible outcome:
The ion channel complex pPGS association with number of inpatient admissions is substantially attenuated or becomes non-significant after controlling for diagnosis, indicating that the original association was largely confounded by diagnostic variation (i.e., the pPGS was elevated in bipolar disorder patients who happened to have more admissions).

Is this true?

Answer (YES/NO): NO